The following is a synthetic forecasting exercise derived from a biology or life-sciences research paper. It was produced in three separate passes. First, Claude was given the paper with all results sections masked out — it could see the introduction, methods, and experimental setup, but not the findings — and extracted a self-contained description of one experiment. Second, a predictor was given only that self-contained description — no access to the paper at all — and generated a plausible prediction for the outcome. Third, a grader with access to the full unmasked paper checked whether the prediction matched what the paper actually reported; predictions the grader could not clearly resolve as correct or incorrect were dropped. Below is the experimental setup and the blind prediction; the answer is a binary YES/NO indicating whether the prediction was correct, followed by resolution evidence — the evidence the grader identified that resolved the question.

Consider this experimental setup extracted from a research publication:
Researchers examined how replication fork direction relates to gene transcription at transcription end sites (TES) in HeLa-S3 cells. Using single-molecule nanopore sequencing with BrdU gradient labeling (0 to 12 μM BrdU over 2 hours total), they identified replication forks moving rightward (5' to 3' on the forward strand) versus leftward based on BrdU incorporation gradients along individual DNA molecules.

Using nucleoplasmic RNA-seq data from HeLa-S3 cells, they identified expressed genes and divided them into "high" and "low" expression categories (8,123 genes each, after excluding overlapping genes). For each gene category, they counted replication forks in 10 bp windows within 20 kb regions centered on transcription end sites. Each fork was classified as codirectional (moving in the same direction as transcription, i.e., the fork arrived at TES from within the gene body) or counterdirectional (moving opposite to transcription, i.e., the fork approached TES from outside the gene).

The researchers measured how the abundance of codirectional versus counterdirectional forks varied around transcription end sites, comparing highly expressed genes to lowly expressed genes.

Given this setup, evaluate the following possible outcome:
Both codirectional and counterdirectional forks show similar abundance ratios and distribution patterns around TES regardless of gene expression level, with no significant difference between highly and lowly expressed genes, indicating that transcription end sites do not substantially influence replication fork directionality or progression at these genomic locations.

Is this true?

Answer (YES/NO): NO